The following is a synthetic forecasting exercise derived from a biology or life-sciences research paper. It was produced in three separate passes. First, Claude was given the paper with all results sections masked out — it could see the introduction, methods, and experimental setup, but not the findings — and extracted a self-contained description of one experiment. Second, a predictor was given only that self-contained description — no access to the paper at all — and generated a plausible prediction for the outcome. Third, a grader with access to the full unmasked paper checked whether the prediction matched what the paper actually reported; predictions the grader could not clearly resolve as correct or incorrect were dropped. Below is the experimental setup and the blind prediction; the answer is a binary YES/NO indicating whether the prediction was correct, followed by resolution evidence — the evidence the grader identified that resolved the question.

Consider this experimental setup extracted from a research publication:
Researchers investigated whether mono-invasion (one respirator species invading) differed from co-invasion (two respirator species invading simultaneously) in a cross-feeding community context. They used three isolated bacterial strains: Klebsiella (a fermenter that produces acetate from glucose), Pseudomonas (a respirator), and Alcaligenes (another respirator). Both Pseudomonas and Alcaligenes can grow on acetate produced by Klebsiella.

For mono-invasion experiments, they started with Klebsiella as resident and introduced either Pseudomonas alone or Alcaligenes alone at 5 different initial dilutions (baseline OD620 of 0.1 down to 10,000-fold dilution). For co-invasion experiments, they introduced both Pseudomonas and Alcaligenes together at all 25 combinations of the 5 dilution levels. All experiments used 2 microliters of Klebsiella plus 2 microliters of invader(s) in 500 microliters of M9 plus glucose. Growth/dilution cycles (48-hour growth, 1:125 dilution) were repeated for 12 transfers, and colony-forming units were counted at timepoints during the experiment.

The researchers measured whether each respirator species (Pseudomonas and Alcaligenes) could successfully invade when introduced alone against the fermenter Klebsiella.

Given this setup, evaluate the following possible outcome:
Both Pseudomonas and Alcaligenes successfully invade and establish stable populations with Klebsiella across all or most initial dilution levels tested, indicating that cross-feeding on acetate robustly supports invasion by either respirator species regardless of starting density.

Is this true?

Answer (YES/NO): YES